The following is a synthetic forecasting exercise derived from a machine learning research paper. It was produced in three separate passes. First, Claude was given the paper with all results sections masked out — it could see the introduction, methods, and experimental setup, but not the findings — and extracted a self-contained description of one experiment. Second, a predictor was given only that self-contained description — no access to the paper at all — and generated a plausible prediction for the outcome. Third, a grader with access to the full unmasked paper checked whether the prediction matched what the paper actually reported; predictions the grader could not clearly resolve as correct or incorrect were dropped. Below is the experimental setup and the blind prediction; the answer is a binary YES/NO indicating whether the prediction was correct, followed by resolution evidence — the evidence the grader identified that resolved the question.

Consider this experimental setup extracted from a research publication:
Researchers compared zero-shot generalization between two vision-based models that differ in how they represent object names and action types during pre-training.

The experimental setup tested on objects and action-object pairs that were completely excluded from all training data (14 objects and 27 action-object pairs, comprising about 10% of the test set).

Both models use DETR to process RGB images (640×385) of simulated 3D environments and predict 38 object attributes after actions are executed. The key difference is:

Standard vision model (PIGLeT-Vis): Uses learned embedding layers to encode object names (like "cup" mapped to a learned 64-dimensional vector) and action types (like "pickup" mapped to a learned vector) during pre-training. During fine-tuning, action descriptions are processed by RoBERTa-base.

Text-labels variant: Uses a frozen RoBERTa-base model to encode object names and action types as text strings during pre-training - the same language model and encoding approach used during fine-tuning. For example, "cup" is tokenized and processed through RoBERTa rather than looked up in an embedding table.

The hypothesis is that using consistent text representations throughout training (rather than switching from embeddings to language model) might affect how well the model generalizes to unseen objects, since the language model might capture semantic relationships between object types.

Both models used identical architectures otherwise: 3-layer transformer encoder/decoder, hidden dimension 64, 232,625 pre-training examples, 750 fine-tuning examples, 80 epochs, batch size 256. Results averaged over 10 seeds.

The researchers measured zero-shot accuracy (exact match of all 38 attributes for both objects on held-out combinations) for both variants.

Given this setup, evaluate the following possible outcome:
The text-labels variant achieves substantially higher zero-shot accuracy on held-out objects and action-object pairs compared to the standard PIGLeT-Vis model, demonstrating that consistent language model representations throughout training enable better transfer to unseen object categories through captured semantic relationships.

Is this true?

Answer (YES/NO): NO